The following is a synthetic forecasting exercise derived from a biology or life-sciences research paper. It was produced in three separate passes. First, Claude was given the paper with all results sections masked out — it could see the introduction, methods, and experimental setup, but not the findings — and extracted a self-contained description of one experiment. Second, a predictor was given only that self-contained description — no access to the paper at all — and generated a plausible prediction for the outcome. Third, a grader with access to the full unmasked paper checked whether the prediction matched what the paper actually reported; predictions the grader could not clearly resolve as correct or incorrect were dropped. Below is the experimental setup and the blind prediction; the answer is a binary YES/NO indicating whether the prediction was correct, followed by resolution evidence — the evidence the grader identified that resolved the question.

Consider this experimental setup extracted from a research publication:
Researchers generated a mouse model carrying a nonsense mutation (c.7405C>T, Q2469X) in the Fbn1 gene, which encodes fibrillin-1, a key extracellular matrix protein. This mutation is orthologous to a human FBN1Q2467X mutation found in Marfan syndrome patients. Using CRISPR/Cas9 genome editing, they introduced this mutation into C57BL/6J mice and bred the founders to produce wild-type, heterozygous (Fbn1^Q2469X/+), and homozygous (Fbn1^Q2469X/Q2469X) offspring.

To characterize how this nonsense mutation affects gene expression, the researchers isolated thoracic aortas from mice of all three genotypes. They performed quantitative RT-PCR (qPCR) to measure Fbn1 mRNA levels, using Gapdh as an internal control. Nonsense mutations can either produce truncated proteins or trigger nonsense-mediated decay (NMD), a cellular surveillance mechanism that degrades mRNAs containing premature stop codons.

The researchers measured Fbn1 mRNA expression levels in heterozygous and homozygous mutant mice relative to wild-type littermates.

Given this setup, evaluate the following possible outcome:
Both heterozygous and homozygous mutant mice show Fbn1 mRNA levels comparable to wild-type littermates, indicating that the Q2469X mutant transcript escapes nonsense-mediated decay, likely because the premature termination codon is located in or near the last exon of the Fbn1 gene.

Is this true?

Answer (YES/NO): NO